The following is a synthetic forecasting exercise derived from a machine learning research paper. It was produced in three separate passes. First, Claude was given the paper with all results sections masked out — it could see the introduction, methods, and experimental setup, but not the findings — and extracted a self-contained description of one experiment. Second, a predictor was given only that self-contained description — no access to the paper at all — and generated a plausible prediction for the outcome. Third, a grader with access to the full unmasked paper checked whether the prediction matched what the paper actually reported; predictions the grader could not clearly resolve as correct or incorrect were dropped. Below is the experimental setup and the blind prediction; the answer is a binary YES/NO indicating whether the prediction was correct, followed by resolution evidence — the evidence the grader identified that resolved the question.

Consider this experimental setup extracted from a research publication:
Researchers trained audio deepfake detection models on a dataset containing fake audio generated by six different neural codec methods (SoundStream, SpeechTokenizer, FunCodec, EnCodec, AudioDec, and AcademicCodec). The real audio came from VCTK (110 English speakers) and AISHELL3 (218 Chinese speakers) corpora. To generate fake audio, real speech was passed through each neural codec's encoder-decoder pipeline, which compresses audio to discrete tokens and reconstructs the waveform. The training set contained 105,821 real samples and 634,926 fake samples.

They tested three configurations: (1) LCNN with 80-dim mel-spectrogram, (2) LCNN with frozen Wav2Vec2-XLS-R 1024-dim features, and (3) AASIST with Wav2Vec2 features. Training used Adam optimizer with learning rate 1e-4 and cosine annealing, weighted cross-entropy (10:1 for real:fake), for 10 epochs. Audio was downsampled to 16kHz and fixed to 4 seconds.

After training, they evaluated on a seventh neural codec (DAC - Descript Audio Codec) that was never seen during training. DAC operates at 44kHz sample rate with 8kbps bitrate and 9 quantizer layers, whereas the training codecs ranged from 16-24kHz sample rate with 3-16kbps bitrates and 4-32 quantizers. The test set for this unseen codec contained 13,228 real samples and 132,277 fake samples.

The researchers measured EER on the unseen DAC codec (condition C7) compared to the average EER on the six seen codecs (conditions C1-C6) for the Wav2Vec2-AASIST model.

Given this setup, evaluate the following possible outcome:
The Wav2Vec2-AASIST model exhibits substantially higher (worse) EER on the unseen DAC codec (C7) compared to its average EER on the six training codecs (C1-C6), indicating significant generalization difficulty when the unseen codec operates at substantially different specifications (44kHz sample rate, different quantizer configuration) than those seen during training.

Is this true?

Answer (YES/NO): NO